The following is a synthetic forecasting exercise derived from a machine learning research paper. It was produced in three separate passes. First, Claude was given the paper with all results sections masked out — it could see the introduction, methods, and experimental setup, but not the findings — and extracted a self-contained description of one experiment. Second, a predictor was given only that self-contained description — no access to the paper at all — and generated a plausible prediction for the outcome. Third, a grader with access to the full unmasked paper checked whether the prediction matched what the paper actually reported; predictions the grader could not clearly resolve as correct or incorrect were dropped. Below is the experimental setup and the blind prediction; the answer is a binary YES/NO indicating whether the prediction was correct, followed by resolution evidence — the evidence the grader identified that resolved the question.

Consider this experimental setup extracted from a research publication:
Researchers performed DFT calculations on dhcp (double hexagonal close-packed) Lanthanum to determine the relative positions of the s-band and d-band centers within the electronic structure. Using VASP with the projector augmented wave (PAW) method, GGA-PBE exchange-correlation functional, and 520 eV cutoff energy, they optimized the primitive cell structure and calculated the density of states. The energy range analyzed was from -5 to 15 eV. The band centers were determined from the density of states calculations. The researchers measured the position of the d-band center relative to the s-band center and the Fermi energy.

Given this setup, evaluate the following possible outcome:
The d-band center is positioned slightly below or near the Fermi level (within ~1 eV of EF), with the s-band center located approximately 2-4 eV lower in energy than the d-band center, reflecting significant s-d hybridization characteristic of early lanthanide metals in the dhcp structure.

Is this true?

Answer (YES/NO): NO